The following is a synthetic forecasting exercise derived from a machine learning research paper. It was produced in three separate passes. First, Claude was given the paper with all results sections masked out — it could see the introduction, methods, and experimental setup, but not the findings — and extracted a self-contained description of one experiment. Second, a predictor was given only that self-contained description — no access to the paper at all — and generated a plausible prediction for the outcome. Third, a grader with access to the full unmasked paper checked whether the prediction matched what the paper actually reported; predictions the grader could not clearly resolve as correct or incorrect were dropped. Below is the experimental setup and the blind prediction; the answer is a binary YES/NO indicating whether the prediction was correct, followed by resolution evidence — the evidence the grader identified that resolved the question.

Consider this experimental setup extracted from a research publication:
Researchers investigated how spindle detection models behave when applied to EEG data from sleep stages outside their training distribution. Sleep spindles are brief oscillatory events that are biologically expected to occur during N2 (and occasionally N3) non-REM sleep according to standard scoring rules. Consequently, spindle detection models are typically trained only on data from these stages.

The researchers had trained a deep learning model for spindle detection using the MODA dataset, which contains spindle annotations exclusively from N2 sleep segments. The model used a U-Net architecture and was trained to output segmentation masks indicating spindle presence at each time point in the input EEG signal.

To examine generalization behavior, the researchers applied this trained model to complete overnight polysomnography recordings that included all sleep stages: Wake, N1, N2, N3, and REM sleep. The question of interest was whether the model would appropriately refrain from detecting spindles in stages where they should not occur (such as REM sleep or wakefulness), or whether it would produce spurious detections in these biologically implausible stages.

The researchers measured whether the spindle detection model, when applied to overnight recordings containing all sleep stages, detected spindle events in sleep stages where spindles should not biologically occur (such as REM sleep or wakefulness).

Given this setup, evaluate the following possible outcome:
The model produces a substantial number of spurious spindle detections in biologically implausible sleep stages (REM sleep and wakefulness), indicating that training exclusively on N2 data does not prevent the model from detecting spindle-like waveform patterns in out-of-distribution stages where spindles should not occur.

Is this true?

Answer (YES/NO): YES